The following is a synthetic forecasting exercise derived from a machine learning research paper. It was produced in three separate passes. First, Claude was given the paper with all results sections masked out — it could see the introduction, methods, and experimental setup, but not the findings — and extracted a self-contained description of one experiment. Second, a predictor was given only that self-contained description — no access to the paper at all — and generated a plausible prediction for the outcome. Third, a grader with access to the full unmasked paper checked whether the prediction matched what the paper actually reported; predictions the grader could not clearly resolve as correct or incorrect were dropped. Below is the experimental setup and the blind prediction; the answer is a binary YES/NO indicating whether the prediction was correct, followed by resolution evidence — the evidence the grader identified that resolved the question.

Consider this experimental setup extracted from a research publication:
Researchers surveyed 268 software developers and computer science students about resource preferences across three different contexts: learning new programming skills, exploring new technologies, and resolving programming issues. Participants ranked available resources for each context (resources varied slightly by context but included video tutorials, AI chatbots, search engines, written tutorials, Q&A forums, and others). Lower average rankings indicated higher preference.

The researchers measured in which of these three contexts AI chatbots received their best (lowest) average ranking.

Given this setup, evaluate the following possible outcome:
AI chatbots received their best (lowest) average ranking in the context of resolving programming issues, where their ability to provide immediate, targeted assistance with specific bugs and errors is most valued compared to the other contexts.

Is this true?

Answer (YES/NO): YES